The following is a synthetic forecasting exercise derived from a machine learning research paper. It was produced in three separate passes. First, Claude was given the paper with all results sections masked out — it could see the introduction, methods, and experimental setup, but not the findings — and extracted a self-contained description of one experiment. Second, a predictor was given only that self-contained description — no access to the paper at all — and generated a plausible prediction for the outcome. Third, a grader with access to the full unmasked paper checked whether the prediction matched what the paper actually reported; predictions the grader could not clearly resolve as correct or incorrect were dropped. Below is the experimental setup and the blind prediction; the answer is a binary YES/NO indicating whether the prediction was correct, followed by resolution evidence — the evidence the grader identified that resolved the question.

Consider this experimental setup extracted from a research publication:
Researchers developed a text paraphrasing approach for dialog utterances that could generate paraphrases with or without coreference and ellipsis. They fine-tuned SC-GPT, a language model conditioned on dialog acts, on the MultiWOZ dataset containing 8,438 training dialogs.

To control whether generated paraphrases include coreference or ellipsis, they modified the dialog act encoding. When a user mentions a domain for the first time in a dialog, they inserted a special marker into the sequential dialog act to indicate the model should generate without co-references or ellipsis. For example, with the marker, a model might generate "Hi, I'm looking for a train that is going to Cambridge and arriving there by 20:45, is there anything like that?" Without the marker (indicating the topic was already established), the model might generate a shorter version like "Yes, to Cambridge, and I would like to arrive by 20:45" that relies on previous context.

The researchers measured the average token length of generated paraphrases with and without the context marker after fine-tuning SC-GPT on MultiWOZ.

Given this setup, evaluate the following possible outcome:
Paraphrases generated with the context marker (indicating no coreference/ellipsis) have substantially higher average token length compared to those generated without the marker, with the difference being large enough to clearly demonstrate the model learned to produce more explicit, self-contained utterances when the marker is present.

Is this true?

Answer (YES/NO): YES